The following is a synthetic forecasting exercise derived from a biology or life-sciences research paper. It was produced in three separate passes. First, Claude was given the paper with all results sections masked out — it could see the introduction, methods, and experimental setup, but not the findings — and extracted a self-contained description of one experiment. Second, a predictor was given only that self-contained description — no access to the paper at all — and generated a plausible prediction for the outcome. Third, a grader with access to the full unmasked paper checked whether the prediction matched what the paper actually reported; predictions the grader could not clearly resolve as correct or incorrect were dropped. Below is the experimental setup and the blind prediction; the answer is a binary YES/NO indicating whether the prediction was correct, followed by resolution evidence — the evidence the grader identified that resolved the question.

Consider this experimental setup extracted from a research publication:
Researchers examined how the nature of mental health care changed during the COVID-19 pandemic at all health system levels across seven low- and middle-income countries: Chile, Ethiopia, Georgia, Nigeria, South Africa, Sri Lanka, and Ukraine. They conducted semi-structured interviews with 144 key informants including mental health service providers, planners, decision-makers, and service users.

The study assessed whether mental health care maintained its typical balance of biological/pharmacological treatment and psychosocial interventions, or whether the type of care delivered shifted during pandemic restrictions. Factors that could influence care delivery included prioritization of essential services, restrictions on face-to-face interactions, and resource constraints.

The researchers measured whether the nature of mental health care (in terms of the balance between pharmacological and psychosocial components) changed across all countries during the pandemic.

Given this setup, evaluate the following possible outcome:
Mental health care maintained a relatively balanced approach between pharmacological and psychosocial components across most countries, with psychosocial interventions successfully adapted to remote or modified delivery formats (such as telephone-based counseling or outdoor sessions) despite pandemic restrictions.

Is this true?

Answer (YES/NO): NO